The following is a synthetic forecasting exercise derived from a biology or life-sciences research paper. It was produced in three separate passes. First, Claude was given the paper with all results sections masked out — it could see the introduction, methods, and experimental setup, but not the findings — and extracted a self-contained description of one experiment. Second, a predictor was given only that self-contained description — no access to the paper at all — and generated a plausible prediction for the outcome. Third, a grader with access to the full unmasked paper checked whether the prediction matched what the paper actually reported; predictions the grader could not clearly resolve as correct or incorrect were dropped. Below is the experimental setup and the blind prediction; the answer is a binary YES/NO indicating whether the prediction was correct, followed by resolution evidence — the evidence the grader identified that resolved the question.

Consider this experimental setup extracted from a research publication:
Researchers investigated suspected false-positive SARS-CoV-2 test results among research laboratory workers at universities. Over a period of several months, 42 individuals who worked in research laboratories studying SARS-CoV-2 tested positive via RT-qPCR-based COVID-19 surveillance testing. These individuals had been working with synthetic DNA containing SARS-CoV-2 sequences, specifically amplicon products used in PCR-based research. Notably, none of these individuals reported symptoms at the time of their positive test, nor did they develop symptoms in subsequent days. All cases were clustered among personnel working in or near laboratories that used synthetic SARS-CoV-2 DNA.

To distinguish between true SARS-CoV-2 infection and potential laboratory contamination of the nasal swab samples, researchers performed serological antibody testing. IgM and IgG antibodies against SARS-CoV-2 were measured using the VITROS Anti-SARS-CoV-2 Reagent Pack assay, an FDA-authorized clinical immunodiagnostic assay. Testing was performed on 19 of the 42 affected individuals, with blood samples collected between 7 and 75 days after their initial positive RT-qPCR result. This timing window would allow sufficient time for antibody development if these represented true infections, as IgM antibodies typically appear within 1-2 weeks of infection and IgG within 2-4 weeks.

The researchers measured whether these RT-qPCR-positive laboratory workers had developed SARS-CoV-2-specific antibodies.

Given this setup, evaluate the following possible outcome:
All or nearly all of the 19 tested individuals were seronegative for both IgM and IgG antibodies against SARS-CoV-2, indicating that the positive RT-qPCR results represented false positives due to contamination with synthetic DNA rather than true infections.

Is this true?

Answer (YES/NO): YES